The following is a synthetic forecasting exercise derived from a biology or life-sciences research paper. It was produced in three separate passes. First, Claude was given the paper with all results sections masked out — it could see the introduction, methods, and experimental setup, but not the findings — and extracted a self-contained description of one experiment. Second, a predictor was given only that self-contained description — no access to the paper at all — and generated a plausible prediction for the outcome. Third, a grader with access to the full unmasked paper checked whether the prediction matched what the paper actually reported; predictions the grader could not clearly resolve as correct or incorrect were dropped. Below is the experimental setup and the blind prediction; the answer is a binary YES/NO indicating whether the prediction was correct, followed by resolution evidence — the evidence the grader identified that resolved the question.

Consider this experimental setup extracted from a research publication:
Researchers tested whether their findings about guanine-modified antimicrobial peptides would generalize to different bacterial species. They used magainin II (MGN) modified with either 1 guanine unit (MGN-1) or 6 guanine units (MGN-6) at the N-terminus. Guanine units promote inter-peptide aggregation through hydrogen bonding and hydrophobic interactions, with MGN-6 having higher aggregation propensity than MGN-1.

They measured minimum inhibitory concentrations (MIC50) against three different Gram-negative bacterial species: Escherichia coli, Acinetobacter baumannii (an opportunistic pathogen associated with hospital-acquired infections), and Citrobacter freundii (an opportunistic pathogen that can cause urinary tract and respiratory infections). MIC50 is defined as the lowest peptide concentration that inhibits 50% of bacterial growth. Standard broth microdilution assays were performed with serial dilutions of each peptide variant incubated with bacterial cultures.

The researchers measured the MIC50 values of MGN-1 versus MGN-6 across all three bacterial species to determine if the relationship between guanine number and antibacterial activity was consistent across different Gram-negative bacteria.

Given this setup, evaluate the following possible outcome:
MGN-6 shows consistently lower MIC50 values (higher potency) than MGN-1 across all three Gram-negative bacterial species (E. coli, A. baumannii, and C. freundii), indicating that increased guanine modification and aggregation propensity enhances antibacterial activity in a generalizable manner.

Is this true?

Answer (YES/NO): NO